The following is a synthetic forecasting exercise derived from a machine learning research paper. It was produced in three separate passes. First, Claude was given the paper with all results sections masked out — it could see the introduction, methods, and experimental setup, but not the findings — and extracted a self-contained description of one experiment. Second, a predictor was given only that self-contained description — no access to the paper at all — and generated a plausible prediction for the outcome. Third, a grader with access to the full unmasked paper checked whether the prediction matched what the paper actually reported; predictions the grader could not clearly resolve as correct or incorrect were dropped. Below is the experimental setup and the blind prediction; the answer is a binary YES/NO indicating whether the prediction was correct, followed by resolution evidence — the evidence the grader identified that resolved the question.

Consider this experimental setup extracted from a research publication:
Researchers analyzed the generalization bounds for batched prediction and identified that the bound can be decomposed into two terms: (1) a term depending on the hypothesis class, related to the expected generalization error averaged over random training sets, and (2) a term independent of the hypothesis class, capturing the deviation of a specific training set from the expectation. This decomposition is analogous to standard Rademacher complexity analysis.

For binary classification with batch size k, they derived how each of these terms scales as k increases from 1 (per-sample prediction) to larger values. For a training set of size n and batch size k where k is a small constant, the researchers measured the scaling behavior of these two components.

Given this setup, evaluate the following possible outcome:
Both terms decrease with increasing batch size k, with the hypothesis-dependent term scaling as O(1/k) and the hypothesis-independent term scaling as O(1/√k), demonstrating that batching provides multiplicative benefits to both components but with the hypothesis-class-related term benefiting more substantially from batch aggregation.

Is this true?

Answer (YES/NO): NO